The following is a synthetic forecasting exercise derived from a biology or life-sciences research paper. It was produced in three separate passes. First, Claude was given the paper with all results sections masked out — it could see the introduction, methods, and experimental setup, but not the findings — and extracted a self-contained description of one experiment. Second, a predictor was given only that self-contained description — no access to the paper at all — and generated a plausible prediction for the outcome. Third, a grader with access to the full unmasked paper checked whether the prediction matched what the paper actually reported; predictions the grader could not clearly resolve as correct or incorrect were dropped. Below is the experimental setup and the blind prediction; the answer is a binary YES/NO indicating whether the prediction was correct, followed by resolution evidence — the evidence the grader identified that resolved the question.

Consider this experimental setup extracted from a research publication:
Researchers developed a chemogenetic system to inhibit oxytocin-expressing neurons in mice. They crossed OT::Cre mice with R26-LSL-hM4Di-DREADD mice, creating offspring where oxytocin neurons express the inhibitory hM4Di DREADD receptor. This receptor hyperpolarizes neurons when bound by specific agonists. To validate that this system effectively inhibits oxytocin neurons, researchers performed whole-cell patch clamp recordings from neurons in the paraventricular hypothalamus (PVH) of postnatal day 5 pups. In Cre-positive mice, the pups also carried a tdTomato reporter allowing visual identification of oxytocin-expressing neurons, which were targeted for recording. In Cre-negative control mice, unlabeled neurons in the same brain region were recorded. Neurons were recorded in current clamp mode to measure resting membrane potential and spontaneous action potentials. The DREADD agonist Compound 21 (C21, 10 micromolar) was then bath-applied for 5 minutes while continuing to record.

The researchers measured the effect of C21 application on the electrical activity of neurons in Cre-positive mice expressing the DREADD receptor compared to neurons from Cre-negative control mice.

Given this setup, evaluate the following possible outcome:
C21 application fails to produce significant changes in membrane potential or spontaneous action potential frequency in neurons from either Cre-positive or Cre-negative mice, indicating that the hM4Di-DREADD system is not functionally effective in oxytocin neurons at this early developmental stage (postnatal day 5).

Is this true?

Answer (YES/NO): NO